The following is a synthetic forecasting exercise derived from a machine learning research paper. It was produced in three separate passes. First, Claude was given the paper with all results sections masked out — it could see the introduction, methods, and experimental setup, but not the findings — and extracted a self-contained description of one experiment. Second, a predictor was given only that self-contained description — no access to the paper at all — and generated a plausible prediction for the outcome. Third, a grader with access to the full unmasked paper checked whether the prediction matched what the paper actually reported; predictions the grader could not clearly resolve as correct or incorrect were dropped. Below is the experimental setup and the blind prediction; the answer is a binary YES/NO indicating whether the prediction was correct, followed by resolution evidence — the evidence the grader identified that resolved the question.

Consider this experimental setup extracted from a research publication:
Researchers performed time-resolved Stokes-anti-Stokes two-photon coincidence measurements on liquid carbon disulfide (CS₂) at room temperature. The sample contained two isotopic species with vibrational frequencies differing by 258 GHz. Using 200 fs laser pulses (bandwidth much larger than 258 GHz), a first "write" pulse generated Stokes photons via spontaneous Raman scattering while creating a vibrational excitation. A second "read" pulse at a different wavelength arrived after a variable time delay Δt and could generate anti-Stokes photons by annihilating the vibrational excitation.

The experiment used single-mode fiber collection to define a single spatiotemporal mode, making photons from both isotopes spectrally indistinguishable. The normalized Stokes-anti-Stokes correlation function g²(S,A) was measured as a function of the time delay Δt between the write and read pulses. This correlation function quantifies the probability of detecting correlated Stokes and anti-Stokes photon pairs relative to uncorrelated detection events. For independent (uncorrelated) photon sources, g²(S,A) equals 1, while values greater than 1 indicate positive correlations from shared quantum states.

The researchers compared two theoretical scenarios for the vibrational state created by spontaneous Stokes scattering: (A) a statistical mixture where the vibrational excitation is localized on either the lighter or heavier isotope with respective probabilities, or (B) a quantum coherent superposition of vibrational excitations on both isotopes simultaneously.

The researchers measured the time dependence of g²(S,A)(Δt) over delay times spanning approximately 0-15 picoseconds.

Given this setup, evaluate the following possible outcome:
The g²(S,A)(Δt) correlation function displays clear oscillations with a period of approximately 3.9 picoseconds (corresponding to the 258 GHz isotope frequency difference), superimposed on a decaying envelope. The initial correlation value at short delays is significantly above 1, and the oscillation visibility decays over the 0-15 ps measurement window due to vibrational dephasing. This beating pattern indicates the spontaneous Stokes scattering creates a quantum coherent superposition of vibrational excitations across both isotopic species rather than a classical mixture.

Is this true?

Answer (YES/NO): YES